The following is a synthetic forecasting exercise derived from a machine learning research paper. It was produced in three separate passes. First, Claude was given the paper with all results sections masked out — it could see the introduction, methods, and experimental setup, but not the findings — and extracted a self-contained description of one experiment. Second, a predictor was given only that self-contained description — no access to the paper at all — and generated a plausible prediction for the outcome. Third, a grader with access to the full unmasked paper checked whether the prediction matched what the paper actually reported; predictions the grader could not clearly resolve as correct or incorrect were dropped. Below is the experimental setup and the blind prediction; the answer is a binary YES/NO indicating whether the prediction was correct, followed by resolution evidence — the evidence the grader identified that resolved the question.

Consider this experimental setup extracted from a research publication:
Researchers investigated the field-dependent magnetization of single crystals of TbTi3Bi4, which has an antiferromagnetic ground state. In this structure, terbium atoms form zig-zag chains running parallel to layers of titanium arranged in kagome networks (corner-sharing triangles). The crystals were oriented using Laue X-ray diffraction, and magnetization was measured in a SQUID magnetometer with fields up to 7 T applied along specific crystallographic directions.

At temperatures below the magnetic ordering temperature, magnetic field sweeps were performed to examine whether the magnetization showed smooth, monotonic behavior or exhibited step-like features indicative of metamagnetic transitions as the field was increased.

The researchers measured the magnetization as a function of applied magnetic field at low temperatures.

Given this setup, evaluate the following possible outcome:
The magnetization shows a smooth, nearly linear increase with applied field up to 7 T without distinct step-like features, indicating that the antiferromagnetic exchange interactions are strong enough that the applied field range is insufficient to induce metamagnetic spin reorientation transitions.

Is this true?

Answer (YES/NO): NO